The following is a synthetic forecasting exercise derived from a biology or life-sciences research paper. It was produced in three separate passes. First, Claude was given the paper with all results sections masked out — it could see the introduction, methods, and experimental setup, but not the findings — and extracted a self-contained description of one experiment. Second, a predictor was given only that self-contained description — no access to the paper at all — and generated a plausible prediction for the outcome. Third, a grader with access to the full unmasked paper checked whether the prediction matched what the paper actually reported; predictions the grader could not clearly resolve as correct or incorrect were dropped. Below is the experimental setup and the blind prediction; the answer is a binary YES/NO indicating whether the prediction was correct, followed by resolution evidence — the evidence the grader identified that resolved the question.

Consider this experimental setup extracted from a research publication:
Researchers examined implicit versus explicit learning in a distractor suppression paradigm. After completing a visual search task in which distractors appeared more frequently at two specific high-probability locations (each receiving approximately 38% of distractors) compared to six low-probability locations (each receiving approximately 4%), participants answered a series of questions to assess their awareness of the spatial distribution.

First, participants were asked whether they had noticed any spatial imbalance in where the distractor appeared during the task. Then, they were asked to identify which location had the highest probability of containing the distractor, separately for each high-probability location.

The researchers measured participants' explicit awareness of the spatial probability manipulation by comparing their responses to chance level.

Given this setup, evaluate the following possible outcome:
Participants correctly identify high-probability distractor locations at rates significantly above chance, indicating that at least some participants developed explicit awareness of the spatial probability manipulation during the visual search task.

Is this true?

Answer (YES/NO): NO